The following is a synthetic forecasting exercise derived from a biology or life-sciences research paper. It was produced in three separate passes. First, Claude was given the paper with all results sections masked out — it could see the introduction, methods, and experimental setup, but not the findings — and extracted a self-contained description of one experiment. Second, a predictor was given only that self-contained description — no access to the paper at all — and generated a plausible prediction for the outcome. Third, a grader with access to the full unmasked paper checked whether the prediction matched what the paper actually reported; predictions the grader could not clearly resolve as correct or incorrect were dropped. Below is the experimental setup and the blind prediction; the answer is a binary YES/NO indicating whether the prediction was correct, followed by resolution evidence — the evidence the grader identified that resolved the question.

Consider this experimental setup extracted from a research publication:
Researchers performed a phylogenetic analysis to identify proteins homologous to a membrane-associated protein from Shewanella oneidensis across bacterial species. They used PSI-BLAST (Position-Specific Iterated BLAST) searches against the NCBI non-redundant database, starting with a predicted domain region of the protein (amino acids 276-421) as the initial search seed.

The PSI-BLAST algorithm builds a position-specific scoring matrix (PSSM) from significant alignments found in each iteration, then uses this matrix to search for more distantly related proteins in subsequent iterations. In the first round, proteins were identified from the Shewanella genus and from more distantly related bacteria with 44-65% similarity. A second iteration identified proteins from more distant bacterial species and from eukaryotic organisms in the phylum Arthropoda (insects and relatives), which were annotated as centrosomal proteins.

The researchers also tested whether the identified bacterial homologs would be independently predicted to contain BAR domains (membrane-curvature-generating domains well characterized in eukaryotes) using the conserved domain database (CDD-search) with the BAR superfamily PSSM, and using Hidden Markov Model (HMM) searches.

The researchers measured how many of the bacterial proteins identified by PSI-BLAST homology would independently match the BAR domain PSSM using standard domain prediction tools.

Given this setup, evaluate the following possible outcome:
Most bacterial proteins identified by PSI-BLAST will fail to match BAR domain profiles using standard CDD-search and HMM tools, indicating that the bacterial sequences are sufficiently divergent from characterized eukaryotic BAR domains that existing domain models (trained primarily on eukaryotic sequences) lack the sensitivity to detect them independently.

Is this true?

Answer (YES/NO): YES